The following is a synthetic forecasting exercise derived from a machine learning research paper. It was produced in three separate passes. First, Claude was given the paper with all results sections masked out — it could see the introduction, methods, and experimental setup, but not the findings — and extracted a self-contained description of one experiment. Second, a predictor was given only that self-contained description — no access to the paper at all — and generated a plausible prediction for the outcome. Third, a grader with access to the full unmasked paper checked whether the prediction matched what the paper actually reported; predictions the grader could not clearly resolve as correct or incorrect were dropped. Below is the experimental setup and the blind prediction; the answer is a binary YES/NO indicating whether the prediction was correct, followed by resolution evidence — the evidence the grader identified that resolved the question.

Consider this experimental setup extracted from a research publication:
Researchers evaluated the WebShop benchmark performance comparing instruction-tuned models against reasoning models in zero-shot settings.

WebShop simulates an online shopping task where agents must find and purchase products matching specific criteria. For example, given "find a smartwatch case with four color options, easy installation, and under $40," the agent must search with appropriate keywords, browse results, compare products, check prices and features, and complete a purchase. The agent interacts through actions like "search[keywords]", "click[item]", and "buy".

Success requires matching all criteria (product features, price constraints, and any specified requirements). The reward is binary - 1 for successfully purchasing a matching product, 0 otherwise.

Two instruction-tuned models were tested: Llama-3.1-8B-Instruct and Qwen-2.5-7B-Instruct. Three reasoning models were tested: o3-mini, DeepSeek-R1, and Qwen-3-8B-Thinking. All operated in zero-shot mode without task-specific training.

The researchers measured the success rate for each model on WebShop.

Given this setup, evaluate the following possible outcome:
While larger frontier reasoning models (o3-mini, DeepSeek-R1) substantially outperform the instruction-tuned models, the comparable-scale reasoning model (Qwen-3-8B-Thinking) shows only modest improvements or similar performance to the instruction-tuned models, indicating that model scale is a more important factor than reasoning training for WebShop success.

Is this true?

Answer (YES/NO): NO